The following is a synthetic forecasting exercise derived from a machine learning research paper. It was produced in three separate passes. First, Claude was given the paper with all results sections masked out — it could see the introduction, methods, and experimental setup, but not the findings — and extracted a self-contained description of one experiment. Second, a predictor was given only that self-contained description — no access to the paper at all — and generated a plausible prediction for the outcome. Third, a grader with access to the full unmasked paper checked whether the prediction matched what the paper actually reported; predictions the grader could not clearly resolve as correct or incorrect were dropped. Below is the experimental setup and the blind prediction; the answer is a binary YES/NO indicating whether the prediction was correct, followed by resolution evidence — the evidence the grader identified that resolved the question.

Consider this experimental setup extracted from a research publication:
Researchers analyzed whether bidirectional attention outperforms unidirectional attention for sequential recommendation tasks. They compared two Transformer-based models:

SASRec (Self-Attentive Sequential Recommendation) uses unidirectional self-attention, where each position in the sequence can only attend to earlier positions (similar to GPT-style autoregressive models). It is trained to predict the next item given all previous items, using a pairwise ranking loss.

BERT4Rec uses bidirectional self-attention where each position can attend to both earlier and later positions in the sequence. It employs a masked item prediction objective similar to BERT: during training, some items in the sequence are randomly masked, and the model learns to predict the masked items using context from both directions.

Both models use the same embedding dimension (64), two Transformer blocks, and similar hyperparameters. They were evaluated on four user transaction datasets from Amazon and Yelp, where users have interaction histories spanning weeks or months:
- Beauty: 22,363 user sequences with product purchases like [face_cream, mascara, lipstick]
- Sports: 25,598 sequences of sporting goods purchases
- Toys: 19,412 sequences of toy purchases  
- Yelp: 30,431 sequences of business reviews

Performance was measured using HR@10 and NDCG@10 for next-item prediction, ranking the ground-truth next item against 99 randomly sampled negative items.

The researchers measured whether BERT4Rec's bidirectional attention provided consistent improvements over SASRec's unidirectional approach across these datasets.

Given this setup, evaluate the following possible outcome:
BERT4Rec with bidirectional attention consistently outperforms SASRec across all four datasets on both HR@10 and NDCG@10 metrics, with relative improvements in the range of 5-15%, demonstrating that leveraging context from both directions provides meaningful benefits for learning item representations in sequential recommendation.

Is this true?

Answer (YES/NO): NO